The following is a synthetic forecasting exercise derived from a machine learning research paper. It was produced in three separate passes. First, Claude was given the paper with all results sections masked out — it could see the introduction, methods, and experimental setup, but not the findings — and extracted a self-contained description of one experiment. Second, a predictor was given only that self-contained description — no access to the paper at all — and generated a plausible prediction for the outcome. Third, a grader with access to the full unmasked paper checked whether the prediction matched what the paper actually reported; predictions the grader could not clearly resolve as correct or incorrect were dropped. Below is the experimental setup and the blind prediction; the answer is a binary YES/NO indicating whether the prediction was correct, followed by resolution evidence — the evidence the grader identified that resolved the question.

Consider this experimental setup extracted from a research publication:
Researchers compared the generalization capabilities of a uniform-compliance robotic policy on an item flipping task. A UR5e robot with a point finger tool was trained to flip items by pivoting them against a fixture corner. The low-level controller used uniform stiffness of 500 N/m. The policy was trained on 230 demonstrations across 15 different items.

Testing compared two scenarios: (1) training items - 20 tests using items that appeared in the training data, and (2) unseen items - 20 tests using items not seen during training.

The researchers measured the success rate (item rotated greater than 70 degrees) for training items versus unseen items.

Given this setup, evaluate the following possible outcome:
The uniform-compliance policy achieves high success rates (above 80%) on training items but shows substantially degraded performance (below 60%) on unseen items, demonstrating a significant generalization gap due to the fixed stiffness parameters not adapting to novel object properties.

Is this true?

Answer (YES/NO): NO